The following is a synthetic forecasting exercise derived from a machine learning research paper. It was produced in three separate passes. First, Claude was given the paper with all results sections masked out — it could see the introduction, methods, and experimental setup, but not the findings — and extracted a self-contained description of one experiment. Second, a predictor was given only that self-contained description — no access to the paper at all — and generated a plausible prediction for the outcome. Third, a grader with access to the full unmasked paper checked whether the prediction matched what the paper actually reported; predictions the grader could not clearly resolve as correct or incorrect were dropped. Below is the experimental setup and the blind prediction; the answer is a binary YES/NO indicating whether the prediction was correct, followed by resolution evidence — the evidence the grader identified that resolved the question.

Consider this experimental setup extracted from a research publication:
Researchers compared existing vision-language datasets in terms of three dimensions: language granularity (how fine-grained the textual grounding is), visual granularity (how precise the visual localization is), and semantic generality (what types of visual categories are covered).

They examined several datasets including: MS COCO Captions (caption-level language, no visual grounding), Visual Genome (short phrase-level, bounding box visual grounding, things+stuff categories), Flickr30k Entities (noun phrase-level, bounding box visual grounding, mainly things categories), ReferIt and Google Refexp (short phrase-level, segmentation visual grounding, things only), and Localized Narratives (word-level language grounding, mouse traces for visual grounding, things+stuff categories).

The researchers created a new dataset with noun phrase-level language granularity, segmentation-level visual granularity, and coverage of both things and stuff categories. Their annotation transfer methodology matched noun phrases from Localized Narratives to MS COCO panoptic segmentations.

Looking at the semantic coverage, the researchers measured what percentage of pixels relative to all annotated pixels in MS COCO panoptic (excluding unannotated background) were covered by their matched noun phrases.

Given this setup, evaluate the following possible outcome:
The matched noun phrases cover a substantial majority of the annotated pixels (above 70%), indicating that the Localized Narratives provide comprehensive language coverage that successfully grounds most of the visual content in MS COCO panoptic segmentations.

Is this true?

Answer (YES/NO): NO